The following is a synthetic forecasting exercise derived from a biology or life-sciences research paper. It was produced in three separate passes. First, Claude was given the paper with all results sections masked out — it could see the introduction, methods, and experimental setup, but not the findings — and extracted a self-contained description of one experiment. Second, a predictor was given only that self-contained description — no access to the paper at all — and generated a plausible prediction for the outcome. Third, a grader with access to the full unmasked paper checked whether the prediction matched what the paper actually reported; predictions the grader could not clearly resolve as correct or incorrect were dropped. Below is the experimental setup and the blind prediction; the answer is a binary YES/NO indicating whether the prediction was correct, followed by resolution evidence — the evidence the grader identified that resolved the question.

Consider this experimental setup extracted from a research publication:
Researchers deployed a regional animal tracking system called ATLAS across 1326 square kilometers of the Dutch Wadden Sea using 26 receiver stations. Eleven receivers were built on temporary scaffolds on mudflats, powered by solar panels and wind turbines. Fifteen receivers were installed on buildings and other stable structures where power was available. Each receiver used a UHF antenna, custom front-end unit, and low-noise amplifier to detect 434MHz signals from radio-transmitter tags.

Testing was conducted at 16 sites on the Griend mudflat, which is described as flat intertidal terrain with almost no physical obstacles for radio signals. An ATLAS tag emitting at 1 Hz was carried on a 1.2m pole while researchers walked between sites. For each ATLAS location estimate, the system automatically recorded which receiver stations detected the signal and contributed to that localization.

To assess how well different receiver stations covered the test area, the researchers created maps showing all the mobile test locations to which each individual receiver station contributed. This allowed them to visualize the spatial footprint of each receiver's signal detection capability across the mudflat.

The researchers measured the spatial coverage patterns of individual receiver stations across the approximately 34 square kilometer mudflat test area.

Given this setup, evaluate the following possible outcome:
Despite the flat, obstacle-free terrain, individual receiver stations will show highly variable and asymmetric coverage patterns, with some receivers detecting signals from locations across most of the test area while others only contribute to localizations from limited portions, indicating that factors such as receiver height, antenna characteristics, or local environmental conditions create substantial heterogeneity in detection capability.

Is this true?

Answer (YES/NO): YES